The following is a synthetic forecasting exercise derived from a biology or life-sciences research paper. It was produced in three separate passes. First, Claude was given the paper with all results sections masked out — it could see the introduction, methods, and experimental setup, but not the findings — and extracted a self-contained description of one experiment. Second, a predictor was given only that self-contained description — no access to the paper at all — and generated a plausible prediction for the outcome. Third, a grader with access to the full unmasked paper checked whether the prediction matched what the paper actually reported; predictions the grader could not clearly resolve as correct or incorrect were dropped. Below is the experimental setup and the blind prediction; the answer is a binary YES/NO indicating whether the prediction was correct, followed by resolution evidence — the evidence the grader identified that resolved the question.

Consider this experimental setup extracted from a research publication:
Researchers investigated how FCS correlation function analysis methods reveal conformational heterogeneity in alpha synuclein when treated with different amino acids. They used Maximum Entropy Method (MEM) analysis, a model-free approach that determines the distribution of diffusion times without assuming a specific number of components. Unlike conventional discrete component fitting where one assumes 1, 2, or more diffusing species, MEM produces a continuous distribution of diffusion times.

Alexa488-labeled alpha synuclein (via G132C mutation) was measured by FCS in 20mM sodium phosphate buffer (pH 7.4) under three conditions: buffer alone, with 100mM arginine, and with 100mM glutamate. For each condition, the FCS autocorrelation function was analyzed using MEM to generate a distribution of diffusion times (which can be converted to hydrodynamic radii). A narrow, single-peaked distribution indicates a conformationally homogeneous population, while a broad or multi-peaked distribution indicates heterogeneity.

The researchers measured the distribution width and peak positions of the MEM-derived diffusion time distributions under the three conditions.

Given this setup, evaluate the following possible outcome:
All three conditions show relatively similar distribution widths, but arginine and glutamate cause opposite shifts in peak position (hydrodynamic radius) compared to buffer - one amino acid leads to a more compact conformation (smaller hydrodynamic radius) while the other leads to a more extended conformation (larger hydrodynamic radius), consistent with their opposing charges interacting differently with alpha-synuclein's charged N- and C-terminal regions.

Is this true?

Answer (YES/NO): NO